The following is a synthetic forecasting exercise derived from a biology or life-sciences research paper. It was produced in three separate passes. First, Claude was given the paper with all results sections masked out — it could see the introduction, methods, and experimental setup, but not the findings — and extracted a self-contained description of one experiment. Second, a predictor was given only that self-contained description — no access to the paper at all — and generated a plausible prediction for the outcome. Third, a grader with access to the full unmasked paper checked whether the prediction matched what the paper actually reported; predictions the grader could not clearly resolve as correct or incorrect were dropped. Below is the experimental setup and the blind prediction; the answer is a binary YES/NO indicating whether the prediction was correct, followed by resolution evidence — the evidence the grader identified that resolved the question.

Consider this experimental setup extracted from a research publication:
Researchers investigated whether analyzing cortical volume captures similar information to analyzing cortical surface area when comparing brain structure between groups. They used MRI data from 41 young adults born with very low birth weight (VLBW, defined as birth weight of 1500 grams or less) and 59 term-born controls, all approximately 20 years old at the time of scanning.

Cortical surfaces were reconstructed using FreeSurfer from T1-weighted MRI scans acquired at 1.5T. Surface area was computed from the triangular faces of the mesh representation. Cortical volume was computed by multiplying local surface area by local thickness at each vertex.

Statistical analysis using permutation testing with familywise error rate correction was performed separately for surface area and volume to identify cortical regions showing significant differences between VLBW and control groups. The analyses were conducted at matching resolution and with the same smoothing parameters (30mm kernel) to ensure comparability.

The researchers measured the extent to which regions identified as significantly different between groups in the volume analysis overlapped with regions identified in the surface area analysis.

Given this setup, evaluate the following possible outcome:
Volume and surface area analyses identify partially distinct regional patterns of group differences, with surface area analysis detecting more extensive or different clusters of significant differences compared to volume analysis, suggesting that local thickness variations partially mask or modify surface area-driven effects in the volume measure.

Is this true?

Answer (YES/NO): NO